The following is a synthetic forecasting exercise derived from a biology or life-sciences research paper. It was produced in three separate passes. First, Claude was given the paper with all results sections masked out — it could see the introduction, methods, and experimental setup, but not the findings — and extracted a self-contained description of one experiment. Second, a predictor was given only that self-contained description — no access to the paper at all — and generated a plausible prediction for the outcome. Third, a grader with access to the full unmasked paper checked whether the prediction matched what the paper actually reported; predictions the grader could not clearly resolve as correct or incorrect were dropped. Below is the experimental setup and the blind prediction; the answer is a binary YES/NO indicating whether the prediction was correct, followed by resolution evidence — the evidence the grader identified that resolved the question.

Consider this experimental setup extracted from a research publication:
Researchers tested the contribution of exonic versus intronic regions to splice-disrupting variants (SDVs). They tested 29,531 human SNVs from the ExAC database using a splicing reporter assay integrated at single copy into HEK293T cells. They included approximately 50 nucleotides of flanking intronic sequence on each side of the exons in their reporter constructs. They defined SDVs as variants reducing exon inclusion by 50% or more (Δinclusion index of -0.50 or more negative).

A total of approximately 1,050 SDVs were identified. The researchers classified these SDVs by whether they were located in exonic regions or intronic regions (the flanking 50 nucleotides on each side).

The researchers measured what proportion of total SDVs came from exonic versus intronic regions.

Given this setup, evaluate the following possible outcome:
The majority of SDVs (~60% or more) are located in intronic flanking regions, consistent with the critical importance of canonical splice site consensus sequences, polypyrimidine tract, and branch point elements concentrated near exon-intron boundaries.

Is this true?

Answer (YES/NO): NO